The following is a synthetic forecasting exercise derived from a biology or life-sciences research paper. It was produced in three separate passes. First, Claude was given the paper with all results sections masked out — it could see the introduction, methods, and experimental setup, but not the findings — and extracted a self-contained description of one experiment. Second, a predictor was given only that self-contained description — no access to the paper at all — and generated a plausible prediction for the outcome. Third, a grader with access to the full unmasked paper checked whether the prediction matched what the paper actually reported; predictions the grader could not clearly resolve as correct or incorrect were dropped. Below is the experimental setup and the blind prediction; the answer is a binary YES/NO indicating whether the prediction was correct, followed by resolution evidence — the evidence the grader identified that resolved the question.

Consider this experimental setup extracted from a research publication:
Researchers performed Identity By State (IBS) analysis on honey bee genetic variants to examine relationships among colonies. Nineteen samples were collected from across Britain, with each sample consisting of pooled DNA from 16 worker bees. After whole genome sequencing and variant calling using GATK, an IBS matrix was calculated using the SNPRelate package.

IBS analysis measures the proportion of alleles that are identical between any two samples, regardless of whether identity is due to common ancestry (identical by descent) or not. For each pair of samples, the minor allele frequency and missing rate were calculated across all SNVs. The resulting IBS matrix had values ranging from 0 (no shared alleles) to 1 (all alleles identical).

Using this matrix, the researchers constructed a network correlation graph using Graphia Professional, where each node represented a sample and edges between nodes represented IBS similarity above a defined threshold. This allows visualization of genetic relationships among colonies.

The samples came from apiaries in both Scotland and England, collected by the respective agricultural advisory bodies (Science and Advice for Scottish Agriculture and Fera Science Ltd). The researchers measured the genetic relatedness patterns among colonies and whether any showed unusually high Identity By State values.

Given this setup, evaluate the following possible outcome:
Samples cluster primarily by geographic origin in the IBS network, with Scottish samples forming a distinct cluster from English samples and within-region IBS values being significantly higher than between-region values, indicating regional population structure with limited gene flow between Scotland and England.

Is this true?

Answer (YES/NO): NO